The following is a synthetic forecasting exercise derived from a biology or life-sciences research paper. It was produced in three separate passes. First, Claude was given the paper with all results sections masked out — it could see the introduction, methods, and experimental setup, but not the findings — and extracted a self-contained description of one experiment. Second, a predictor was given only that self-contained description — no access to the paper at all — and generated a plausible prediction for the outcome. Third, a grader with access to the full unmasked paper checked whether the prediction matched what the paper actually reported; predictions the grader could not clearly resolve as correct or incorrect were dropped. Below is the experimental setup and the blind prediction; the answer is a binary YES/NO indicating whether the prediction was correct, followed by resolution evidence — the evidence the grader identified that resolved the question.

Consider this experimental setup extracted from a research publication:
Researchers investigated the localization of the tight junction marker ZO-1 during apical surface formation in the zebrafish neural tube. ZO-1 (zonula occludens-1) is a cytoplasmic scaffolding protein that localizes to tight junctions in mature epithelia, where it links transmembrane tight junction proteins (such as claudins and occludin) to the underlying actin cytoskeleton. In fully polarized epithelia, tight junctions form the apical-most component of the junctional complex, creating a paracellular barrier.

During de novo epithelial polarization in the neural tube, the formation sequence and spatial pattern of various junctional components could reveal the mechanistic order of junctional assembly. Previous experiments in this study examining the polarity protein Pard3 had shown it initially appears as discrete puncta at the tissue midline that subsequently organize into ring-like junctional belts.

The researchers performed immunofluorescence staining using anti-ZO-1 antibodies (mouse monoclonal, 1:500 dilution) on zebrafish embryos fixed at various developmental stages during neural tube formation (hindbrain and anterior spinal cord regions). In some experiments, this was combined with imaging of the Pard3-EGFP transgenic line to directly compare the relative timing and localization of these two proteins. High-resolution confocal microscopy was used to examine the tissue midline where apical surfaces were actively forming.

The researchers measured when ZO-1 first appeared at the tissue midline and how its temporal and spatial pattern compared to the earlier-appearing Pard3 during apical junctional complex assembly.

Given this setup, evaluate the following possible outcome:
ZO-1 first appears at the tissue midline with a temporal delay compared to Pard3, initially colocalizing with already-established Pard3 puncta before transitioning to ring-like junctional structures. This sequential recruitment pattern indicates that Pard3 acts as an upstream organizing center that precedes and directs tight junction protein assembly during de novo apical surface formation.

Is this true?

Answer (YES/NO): NO